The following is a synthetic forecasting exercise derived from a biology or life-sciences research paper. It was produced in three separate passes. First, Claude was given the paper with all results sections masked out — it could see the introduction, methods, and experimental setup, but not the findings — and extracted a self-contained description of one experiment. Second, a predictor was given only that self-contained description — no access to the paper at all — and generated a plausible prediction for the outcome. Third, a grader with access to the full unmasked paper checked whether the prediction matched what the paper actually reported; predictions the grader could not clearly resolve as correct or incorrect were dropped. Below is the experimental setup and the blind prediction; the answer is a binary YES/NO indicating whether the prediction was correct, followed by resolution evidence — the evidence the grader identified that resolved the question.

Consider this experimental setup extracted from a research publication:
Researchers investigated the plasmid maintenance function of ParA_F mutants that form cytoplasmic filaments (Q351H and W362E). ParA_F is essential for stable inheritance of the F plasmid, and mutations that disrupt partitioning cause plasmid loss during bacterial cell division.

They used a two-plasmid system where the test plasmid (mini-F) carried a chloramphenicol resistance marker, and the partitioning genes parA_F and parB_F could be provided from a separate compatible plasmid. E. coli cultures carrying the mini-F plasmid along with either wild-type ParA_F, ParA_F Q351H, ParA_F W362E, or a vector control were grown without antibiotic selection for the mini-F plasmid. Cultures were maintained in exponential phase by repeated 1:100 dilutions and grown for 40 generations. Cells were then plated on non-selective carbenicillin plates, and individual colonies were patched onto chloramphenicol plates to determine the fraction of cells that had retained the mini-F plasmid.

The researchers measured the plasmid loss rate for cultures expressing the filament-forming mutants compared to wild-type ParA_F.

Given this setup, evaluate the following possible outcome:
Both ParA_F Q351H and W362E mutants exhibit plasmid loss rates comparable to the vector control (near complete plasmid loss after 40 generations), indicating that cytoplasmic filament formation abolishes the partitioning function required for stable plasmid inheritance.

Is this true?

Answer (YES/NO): YES